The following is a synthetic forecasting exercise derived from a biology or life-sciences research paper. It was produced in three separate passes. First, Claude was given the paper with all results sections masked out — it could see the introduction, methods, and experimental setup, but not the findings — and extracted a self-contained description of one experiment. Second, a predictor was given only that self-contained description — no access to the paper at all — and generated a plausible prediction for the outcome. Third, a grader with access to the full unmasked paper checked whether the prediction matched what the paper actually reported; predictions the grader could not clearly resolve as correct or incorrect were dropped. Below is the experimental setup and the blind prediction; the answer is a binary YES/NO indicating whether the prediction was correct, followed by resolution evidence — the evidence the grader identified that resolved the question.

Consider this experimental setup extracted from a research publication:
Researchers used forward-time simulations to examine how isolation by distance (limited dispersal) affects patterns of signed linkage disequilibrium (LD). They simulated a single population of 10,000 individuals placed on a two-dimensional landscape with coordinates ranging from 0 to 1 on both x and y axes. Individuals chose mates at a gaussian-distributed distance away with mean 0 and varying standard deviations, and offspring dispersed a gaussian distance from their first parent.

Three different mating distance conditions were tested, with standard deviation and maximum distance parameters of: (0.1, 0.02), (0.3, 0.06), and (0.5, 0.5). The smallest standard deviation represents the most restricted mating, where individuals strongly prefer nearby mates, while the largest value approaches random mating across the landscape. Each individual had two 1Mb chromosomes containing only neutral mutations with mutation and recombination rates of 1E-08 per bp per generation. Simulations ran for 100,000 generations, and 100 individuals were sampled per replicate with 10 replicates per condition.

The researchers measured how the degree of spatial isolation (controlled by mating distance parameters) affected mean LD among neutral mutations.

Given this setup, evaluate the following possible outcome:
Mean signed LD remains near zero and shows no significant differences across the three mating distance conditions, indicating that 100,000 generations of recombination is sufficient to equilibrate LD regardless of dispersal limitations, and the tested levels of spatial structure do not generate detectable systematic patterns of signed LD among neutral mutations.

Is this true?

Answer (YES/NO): NO